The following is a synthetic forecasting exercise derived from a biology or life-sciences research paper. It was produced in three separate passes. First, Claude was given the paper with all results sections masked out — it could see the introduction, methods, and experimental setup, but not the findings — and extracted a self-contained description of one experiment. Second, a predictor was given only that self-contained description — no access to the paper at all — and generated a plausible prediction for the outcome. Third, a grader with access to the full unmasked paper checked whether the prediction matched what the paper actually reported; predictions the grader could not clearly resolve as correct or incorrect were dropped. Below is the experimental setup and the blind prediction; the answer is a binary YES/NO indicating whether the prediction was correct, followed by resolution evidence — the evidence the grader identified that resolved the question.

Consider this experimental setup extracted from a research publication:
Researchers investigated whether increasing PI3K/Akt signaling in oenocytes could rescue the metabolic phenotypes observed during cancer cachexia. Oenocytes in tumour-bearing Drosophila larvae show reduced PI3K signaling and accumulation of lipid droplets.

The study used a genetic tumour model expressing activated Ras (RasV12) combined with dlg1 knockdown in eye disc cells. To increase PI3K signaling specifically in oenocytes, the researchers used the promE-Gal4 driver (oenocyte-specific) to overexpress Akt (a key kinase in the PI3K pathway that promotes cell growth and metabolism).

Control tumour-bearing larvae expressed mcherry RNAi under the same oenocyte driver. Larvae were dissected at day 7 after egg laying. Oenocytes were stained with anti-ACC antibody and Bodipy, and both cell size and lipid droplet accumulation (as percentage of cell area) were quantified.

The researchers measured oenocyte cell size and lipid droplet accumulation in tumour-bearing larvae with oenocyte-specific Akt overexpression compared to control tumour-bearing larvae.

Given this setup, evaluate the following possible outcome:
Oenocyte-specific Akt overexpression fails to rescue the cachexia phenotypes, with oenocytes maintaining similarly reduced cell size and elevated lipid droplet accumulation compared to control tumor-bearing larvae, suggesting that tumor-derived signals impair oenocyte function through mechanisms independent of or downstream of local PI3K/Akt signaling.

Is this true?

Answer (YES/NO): NO